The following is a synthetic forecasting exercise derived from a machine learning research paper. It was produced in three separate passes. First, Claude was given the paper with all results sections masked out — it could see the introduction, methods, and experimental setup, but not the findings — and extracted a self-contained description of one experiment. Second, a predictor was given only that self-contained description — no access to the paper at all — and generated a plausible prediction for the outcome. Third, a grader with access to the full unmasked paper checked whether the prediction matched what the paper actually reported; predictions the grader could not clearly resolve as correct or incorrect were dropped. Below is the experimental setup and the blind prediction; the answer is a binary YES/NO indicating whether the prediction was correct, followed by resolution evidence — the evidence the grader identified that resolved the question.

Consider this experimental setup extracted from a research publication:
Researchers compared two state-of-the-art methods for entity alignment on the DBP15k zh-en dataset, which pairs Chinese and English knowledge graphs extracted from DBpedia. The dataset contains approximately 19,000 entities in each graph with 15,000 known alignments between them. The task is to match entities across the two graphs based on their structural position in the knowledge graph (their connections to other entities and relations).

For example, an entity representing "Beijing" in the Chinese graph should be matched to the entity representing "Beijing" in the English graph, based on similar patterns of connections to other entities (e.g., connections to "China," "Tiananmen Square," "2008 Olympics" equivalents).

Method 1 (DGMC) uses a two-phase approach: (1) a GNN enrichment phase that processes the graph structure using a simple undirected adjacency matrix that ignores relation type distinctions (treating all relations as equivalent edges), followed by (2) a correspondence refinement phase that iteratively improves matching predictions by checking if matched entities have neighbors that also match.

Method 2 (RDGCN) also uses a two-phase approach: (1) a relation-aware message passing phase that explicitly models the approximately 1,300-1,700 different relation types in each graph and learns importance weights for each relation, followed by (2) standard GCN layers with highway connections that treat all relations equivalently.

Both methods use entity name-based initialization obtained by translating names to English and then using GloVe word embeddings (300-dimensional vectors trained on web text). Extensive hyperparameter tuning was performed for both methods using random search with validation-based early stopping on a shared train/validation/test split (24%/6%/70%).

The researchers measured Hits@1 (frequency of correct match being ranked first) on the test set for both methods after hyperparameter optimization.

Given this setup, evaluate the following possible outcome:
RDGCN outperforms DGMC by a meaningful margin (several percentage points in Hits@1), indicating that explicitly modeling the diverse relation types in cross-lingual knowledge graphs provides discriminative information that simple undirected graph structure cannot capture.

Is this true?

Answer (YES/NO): NO